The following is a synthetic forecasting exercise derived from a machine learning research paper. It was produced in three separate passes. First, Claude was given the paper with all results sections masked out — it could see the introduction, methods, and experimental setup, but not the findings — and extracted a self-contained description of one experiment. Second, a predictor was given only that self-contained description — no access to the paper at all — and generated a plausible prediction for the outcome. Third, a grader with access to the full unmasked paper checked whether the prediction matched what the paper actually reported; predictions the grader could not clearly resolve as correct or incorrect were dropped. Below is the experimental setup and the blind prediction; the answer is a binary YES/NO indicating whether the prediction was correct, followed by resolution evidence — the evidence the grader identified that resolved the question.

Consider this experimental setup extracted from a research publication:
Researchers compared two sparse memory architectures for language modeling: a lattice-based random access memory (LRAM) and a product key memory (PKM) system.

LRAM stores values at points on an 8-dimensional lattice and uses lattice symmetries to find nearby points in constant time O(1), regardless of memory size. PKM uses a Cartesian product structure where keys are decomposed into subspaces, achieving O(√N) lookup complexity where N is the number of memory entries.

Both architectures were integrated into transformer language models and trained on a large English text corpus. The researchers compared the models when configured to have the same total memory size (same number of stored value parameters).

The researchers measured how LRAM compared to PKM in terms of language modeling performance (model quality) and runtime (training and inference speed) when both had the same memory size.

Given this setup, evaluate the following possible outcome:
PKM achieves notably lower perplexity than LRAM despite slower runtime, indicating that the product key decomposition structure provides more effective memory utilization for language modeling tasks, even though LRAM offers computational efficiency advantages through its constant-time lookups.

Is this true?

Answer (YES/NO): YES